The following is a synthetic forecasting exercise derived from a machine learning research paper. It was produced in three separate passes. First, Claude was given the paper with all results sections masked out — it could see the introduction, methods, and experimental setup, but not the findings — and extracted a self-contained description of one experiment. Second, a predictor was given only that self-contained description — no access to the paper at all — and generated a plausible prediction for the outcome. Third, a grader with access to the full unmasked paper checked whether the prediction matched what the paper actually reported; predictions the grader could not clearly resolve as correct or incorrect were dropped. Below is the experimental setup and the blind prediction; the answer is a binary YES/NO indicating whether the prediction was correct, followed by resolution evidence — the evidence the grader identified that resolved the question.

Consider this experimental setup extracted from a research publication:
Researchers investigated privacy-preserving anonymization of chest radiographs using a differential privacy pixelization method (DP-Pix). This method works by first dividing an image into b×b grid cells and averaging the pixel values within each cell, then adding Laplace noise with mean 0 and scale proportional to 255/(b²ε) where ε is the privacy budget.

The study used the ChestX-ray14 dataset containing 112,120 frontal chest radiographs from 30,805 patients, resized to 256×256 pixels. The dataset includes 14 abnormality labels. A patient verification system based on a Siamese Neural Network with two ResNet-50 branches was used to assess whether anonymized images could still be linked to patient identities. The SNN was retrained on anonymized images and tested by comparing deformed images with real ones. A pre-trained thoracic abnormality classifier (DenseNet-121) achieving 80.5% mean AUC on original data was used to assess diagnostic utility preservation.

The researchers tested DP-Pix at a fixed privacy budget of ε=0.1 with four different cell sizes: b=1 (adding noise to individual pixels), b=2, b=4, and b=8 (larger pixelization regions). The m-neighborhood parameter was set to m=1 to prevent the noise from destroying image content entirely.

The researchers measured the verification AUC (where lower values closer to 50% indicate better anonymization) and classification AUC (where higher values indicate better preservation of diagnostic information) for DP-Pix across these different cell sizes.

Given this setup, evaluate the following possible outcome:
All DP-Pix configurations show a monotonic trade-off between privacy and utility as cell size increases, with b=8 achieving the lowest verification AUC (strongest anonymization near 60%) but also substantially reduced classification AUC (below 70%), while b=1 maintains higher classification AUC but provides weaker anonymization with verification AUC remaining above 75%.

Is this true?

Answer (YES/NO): NO